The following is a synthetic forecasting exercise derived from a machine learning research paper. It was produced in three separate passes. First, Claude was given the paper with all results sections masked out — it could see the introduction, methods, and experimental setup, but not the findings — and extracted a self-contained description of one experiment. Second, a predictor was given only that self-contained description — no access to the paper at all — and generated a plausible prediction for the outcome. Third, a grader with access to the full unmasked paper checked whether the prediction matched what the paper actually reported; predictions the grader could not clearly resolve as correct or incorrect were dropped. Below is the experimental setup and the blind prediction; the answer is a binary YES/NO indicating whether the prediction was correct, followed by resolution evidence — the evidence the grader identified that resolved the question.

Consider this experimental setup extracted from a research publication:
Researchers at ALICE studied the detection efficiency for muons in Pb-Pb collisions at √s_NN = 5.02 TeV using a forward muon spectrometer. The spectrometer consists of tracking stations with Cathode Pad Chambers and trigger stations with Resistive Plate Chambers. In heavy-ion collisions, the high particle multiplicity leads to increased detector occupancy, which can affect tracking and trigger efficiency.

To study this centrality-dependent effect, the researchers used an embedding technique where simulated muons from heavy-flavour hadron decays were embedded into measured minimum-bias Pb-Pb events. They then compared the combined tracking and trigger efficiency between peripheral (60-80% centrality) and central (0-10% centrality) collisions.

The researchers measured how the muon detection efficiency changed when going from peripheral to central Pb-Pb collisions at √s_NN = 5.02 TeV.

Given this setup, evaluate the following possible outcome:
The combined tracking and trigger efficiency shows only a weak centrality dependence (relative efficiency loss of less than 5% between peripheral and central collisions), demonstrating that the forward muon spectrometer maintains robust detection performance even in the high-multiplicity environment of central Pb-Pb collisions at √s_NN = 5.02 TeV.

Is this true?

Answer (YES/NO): NO